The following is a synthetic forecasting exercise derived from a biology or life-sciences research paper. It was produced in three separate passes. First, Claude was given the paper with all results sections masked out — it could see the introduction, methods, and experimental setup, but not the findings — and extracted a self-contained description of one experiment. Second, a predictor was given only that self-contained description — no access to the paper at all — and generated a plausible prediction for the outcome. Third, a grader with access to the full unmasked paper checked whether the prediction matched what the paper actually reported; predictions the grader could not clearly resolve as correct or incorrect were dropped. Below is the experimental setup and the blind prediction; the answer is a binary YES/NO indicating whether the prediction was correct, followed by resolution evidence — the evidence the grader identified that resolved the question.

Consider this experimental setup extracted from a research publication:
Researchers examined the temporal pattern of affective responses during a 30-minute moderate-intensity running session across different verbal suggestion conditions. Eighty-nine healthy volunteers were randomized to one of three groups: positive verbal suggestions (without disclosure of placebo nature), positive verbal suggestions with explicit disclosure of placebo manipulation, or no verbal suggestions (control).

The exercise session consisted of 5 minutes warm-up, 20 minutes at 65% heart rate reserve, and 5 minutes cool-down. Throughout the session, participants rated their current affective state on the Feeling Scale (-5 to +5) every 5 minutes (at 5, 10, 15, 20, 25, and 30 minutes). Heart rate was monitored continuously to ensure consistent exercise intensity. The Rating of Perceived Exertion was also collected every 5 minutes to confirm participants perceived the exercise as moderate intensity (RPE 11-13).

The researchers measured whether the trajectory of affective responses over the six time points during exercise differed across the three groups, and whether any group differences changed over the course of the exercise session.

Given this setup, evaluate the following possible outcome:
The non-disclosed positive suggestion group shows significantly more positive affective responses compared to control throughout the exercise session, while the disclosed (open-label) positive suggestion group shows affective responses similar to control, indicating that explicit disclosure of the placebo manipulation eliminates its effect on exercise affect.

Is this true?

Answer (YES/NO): NO